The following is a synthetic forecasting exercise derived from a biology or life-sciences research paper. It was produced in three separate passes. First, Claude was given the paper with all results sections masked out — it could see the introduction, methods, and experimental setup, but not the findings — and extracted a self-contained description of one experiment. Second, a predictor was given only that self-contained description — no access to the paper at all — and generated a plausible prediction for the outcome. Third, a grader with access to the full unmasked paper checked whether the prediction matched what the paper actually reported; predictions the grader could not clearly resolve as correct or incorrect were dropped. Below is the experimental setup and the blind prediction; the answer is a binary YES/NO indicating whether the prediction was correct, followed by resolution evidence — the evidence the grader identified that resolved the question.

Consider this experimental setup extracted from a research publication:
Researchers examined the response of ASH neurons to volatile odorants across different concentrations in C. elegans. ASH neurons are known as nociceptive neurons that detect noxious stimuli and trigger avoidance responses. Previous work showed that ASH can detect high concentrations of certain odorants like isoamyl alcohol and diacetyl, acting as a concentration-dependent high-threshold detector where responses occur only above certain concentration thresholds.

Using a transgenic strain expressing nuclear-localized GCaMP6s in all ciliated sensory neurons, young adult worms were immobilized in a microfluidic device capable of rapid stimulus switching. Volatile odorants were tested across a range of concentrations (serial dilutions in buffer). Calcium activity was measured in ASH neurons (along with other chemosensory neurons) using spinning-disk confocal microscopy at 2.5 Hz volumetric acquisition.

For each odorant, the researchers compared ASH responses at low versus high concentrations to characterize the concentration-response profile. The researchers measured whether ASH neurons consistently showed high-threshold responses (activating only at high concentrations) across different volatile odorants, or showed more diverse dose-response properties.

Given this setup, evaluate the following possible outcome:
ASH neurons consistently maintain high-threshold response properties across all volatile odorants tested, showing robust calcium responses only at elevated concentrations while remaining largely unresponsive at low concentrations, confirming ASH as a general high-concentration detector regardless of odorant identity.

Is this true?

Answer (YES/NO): NO